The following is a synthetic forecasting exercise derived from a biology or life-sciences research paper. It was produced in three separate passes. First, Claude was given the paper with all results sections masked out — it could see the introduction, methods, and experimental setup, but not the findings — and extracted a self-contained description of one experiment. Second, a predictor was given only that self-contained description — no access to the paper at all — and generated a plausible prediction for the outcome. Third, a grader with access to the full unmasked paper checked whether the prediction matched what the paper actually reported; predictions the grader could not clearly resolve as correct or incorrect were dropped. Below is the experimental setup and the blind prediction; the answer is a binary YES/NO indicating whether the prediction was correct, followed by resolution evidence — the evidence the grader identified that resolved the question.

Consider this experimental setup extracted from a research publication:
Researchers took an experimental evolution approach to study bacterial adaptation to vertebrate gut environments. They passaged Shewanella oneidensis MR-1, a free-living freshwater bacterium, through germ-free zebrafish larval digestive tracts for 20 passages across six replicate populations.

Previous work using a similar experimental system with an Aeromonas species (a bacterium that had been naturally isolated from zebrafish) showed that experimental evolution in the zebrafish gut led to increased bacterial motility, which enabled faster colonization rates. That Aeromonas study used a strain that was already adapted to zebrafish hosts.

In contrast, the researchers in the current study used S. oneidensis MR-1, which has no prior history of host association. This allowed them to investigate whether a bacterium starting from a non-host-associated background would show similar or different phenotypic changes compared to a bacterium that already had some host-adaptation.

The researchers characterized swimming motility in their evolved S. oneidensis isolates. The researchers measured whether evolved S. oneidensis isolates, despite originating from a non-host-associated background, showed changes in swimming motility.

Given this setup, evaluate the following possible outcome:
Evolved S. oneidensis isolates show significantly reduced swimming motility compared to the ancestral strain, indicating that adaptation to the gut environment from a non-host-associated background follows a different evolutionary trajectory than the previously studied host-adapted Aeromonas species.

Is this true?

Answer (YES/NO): NO